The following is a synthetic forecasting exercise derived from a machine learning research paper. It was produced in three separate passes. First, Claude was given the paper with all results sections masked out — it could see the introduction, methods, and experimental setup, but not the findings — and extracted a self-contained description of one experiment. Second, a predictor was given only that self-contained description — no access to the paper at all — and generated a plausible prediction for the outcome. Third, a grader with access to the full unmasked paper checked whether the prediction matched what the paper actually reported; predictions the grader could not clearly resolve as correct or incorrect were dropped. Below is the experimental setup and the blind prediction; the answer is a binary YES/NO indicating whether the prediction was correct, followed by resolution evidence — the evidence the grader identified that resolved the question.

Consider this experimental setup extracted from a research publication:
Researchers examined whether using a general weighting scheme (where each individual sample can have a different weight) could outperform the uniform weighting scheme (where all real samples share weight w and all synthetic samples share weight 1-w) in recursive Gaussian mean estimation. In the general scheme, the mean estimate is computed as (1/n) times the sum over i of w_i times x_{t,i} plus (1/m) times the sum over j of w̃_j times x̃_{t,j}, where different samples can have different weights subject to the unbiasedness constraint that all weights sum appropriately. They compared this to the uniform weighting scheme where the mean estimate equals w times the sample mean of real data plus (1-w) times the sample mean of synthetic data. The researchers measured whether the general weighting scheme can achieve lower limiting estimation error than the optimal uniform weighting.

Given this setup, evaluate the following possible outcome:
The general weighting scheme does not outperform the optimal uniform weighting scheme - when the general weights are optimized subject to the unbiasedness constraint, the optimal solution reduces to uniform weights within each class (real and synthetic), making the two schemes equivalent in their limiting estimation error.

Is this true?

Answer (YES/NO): YES